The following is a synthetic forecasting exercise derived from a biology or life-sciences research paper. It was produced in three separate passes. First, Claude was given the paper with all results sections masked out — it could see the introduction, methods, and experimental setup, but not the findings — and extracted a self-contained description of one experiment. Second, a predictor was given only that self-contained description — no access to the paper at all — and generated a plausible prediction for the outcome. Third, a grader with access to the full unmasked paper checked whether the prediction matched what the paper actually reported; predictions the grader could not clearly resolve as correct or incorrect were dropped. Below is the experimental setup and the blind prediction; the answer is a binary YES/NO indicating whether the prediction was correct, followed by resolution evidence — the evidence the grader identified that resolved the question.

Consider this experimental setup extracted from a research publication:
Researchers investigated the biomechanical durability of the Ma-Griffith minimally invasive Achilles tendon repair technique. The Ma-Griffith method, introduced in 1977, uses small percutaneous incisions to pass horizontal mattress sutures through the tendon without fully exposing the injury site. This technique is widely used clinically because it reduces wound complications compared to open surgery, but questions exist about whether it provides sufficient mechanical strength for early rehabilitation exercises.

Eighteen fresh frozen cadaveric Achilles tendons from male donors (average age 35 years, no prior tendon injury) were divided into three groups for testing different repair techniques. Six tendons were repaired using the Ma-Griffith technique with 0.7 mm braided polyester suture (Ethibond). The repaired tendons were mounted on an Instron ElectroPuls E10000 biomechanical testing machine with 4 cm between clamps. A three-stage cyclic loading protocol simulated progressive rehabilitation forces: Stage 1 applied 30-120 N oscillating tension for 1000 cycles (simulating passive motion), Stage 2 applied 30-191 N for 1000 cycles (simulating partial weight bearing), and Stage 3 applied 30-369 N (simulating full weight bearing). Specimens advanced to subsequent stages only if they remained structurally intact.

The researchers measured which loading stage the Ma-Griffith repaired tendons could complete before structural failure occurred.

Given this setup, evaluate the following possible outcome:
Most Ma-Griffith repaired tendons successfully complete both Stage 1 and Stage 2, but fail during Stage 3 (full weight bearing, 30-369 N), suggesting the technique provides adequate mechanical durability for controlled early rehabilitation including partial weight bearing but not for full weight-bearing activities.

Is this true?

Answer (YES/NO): NO